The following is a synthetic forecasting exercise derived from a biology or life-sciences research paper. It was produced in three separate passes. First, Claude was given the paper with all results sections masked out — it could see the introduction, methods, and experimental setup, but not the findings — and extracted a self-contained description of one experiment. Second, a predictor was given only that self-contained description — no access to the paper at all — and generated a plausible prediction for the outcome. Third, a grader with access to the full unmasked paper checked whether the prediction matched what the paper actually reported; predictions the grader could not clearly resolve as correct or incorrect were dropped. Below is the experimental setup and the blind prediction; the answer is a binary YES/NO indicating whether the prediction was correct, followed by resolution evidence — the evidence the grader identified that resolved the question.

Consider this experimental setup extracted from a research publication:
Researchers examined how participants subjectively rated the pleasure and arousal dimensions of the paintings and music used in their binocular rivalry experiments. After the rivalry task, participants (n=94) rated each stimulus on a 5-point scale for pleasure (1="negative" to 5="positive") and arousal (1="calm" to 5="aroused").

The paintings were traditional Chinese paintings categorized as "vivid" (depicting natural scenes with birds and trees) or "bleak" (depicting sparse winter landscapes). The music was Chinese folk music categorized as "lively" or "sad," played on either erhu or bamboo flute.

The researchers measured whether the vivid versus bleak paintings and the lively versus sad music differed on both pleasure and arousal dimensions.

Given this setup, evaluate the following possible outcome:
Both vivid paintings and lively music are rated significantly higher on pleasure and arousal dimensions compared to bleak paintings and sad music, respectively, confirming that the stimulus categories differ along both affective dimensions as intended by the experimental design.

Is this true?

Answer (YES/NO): YES